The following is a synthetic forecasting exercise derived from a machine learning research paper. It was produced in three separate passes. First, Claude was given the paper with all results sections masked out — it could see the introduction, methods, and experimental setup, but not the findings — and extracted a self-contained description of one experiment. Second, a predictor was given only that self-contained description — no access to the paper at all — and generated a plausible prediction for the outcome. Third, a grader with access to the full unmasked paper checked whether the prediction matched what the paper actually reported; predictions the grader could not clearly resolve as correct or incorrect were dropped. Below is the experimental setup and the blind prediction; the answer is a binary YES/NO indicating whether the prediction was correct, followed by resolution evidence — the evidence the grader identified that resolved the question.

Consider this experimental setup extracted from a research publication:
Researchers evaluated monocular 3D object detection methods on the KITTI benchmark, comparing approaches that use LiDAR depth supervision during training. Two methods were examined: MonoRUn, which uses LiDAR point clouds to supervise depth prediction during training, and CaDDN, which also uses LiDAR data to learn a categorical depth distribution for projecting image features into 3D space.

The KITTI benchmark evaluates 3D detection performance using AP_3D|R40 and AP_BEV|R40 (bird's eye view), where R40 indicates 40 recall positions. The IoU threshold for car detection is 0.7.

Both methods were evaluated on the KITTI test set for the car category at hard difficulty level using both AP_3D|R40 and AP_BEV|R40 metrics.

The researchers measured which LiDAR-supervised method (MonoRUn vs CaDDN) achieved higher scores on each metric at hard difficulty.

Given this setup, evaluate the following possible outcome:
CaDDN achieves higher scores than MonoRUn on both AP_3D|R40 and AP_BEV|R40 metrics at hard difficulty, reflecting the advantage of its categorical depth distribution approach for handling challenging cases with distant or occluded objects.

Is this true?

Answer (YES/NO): YES